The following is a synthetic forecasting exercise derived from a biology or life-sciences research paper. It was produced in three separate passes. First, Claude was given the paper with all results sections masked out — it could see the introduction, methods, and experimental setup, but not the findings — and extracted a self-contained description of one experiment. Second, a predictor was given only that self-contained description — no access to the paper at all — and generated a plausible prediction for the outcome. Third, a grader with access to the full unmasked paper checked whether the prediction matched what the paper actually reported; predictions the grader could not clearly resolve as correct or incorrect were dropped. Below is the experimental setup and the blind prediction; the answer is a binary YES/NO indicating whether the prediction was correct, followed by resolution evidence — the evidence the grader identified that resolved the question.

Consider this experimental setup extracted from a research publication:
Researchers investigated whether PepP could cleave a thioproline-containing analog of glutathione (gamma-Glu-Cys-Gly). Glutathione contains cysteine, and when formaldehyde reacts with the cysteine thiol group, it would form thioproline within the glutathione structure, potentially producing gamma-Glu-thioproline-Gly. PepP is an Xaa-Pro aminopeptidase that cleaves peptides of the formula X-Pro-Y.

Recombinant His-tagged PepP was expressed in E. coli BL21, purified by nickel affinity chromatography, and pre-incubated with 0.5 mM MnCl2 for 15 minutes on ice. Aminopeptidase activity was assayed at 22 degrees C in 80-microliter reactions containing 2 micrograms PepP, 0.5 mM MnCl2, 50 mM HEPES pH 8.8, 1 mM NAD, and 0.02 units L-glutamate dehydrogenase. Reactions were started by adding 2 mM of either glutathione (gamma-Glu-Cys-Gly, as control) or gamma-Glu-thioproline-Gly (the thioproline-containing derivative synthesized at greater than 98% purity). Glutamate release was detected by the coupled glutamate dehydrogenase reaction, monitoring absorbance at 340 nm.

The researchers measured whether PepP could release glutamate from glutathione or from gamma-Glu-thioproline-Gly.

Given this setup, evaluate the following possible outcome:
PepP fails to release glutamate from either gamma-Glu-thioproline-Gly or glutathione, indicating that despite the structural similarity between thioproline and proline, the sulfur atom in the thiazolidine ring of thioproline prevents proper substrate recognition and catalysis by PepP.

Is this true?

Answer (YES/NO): NO